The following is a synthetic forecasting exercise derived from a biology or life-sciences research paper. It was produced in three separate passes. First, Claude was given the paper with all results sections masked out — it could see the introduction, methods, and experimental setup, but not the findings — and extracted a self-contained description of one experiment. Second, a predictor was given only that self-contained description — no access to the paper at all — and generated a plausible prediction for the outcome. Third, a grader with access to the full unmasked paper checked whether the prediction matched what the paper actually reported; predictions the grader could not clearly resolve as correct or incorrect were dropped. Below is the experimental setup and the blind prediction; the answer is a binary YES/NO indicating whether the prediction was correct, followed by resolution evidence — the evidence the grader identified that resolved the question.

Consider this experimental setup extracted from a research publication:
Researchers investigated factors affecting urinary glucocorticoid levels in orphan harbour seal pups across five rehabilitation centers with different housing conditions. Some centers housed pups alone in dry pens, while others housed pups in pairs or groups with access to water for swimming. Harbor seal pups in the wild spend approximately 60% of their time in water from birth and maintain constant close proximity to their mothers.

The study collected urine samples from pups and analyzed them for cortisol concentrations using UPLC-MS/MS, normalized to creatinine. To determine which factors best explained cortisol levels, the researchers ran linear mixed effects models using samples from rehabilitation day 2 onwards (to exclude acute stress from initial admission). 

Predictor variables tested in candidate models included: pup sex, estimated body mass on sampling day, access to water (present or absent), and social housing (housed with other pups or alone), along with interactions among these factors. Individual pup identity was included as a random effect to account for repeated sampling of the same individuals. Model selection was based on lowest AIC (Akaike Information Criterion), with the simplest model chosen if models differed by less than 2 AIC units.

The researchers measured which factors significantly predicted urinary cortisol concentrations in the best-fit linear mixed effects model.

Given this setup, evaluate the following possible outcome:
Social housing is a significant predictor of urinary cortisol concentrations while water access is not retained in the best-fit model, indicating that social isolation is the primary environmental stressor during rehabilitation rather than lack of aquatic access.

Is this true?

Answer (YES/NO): NO